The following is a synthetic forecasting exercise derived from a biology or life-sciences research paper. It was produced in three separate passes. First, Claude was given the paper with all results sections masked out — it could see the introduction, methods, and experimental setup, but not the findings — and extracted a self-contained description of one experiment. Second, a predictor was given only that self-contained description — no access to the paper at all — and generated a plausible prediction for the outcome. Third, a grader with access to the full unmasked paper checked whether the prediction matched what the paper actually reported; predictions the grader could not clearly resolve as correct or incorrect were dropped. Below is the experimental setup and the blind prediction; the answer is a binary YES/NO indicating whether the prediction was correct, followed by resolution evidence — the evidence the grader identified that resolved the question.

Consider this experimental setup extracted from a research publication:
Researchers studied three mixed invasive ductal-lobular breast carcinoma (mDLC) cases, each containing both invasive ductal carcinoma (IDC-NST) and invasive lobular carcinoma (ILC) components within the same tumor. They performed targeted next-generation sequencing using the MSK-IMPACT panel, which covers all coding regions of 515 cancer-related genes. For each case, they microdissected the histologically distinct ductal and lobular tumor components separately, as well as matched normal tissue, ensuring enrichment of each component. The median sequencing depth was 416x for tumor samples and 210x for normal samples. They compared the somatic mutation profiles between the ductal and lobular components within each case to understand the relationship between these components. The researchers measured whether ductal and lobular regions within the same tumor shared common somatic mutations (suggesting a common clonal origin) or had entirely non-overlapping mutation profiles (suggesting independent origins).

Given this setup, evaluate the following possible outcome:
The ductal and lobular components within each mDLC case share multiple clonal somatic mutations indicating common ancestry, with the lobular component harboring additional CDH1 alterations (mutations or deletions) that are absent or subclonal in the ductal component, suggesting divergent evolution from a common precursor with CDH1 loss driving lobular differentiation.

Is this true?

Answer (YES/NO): NO